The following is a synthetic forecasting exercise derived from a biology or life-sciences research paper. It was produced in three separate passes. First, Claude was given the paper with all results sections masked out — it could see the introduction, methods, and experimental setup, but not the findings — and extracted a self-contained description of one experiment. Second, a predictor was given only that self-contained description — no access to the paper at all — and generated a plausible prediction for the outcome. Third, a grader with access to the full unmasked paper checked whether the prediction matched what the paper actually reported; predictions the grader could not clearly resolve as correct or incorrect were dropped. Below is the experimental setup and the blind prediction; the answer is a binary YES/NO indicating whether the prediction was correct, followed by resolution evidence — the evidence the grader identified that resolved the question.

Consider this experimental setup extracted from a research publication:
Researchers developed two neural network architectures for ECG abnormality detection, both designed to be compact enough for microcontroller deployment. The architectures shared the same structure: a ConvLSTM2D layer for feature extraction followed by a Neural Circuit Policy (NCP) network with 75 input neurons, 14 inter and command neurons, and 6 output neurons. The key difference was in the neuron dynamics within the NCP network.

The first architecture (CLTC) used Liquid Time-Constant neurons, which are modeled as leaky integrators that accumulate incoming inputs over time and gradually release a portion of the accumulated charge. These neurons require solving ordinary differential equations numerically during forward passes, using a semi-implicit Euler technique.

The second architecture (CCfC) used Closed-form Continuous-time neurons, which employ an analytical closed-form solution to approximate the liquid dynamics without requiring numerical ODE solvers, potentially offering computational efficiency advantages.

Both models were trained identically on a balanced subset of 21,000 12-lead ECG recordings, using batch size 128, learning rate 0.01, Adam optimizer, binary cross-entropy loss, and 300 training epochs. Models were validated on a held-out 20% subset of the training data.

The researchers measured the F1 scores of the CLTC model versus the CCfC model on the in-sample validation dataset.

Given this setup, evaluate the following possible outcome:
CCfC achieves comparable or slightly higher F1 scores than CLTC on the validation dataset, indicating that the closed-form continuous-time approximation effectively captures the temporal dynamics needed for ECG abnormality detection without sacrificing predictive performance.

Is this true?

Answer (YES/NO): YES